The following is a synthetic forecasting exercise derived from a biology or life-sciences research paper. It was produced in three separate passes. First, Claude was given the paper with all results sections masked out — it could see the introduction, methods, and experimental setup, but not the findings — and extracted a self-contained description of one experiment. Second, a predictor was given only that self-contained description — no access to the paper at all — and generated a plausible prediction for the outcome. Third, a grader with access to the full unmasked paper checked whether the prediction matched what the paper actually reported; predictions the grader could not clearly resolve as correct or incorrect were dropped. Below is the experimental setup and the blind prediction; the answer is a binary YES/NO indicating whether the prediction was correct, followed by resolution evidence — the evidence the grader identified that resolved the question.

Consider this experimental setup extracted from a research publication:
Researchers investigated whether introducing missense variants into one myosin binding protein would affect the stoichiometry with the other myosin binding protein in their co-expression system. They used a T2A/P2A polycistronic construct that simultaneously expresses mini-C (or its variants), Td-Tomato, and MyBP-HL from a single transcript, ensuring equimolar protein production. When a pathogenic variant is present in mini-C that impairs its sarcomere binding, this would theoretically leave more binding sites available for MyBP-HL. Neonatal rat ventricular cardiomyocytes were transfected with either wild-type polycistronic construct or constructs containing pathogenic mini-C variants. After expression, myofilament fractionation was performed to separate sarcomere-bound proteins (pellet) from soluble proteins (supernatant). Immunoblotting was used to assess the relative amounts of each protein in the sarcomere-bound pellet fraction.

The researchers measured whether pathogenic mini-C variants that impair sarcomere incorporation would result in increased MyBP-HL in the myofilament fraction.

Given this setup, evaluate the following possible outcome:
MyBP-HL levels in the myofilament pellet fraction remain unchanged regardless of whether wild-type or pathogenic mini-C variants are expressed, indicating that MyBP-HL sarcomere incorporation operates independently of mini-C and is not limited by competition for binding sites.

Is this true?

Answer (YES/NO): NO